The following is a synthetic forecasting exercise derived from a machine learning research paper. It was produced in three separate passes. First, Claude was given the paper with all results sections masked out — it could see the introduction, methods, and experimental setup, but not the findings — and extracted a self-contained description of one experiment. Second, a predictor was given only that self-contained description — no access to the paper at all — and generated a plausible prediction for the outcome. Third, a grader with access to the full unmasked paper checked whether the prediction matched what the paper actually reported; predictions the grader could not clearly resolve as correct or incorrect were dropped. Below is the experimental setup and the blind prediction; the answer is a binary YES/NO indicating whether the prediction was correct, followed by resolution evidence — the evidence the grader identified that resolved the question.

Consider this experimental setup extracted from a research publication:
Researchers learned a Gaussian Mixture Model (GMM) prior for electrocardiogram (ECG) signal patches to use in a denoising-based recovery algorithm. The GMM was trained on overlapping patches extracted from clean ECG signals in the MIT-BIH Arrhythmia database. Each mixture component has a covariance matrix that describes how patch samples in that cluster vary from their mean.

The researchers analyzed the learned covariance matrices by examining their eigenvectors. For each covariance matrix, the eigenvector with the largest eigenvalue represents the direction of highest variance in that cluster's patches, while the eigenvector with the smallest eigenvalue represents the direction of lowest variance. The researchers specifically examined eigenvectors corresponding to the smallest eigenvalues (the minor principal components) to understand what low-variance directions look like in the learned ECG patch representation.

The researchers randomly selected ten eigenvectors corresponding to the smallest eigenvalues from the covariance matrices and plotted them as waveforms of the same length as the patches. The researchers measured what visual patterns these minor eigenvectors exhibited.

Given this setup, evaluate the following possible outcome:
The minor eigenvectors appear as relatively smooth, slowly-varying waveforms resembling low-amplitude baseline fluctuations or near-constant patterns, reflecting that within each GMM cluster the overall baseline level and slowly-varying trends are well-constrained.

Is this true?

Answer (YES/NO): NO